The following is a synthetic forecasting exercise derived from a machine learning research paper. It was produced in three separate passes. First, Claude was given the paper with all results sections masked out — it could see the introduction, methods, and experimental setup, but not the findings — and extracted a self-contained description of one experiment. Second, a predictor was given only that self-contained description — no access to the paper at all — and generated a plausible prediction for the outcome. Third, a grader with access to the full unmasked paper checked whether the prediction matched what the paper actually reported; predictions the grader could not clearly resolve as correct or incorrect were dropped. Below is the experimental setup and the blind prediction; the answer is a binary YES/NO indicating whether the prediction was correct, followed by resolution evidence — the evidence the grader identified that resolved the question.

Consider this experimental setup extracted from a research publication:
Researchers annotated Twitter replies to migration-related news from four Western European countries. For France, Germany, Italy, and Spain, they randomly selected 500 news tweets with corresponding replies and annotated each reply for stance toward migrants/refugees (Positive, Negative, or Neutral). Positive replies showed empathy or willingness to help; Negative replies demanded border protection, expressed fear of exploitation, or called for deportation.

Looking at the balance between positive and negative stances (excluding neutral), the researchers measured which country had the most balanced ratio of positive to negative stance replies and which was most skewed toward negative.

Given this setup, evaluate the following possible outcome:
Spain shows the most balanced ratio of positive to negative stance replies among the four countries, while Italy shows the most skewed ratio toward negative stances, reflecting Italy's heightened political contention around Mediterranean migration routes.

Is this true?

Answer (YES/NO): NO